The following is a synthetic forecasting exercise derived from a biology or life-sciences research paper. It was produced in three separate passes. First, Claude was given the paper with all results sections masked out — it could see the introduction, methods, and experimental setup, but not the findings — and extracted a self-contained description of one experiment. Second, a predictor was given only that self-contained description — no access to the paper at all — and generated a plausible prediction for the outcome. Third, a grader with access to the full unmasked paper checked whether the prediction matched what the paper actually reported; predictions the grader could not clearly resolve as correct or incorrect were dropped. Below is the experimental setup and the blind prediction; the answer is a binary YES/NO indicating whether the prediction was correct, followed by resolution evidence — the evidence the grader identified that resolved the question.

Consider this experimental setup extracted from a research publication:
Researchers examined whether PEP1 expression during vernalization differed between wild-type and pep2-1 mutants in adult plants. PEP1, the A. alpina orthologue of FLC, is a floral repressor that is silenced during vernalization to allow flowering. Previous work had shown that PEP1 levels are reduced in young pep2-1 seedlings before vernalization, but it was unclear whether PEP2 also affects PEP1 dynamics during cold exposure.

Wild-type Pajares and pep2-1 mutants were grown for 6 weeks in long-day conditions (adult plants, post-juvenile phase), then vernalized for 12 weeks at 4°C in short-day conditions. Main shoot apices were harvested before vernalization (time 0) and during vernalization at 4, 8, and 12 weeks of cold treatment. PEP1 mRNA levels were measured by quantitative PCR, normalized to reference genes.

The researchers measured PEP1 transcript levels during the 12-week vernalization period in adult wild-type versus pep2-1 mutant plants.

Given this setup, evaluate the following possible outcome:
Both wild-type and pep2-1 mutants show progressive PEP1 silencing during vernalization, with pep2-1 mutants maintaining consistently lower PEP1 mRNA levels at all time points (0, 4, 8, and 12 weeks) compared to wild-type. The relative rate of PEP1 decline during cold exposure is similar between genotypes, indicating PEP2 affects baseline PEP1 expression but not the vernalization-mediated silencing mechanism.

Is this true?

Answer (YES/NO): NO